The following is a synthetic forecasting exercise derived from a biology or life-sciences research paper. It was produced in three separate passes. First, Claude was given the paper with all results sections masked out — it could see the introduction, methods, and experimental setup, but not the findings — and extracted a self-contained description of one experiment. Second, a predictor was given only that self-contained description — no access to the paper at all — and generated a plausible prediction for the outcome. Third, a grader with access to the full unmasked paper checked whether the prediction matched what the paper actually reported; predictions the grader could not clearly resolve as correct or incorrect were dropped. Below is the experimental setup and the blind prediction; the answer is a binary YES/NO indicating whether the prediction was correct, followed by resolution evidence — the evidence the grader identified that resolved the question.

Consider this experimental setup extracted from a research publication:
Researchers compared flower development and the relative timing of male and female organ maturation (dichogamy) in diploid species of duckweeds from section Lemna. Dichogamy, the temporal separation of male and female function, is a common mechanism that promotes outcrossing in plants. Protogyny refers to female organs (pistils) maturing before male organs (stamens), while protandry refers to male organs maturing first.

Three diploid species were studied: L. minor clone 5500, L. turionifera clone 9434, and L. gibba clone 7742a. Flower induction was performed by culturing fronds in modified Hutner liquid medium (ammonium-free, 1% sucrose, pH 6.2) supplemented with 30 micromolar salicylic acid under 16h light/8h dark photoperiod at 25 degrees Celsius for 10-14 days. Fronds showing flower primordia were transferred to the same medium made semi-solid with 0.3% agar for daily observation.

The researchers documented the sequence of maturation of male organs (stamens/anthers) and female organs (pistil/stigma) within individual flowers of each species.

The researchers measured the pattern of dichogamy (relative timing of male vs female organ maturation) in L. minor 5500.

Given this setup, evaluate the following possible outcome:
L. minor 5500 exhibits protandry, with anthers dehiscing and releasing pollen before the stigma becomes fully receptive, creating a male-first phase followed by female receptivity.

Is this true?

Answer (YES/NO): NO